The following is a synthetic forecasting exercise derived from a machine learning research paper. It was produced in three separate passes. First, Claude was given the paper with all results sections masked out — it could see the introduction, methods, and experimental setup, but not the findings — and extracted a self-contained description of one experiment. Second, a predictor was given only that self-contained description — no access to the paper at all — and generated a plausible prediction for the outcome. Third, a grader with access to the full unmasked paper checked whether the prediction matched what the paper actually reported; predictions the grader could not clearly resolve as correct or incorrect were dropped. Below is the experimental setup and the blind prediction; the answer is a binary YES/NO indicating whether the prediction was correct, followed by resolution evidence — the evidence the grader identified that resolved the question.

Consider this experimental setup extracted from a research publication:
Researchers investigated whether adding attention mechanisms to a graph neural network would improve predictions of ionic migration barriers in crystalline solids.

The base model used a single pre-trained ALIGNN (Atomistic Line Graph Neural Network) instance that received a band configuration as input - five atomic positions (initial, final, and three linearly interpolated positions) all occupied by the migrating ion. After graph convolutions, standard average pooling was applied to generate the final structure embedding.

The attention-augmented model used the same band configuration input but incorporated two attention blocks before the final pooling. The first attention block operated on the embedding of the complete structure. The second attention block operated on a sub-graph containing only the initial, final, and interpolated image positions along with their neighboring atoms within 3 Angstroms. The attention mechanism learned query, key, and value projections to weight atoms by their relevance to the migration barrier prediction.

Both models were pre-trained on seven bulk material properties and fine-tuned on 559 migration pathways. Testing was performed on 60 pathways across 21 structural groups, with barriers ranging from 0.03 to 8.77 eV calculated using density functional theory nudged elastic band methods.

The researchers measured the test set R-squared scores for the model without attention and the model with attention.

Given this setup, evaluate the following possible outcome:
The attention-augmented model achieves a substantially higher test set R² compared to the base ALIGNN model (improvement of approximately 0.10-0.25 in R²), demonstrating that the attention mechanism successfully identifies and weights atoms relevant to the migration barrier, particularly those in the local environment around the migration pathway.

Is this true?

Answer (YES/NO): NO